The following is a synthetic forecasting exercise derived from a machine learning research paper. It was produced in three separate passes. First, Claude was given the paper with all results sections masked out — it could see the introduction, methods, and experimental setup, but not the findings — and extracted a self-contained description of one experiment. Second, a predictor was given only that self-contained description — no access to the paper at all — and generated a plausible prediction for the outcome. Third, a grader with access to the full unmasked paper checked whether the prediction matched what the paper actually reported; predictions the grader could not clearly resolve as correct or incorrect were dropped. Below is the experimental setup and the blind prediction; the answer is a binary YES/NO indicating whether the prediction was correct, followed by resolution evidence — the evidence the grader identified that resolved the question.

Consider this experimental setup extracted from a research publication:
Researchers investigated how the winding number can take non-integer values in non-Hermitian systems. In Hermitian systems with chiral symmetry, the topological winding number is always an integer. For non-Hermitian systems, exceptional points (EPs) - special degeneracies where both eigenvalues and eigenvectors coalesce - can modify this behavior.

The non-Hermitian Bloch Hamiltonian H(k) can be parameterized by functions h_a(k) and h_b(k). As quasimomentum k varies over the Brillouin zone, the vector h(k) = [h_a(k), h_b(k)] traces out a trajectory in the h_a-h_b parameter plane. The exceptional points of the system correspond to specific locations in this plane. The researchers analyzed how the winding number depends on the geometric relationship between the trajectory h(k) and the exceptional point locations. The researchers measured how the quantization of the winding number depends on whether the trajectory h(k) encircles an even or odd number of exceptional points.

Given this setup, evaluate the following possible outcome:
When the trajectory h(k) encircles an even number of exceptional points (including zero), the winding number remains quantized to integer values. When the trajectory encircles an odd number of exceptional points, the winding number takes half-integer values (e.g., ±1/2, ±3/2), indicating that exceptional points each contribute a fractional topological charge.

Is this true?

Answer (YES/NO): YES